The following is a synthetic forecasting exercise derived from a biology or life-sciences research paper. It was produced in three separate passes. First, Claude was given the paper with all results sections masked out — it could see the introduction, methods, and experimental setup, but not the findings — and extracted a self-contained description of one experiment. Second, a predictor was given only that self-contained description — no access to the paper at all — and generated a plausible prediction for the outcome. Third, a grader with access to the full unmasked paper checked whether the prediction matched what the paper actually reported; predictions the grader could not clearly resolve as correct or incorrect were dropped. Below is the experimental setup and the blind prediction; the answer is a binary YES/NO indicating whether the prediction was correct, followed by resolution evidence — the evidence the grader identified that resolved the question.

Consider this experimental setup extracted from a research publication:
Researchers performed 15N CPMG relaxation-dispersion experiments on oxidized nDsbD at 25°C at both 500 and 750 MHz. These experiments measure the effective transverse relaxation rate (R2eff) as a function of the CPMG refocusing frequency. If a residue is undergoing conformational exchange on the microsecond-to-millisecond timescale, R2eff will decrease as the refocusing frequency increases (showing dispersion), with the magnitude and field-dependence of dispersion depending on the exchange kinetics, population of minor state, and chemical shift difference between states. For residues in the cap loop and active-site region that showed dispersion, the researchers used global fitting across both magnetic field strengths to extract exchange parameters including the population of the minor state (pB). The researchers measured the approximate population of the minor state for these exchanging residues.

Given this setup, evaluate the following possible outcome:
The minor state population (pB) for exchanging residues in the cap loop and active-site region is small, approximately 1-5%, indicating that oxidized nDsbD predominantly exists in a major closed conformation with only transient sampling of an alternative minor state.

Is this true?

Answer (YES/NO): YES